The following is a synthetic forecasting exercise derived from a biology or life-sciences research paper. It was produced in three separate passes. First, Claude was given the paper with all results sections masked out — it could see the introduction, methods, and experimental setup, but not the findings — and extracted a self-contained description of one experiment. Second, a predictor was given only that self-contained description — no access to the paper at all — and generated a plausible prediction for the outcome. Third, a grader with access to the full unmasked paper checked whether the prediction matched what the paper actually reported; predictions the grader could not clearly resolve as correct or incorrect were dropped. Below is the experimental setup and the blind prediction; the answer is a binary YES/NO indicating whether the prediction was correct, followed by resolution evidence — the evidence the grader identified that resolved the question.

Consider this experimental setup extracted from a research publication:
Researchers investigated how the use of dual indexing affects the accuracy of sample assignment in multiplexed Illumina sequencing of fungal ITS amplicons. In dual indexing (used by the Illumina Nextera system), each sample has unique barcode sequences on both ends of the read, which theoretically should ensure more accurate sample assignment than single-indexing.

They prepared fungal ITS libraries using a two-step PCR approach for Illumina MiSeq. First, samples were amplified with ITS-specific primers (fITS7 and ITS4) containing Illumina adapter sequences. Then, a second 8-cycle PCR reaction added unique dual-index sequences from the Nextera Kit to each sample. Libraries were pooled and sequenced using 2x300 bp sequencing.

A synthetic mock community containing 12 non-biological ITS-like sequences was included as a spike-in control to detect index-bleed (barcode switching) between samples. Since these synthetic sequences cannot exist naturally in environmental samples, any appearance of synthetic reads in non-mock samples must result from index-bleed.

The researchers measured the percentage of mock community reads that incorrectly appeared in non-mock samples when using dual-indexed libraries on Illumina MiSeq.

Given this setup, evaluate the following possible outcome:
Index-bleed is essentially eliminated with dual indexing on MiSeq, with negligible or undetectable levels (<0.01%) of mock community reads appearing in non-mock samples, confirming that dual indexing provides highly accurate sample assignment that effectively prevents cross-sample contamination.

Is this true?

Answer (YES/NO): NO